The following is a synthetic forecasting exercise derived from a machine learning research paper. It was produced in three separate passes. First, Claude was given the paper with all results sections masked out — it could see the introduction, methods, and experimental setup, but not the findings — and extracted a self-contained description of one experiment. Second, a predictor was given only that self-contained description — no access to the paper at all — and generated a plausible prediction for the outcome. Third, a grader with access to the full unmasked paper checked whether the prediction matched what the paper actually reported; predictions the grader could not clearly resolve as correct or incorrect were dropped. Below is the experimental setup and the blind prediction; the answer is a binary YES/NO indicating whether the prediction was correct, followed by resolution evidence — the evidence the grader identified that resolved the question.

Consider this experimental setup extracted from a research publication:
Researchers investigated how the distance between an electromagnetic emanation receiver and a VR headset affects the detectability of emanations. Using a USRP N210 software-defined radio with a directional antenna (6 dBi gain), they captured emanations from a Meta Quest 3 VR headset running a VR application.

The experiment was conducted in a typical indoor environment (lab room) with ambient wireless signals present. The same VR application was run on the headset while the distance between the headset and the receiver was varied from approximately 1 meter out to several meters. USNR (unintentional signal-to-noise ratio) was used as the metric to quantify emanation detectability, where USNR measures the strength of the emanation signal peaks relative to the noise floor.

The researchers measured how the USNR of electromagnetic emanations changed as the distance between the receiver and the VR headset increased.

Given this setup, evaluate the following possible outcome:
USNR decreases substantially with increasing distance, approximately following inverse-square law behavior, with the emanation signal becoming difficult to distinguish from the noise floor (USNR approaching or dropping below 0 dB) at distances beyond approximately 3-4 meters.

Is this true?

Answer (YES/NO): NO